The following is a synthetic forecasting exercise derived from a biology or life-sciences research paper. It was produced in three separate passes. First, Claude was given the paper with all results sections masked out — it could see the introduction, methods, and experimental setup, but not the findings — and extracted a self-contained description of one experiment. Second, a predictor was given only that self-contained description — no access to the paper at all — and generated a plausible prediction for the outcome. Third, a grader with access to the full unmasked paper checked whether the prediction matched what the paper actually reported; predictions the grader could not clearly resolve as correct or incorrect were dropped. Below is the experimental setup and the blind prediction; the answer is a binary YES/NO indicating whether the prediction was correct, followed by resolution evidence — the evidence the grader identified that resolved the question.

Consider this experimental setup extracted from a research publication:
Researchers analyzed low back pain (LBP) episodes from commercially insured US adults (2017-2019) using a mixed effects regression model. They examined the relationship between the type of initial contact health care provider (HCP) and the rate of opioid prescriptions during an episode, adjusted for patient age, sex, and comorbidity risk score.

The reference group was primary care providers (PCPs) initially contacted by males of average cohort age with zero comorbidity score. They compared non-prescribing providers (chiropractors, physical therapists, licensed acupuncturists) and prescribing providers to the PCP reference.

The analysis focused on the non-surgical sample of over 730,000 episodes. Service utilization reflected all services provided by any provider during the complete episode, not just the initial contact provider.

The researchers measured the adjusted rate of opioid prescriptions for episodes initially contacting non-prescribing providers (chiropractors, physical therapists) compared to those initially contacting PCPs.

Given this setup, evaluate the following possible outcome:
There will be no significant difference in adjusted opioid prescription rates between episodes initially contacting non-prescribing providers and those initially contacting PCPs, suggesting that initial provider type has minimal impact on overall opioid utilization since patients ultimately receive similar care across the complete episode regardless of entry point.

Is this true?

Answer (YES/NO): NO